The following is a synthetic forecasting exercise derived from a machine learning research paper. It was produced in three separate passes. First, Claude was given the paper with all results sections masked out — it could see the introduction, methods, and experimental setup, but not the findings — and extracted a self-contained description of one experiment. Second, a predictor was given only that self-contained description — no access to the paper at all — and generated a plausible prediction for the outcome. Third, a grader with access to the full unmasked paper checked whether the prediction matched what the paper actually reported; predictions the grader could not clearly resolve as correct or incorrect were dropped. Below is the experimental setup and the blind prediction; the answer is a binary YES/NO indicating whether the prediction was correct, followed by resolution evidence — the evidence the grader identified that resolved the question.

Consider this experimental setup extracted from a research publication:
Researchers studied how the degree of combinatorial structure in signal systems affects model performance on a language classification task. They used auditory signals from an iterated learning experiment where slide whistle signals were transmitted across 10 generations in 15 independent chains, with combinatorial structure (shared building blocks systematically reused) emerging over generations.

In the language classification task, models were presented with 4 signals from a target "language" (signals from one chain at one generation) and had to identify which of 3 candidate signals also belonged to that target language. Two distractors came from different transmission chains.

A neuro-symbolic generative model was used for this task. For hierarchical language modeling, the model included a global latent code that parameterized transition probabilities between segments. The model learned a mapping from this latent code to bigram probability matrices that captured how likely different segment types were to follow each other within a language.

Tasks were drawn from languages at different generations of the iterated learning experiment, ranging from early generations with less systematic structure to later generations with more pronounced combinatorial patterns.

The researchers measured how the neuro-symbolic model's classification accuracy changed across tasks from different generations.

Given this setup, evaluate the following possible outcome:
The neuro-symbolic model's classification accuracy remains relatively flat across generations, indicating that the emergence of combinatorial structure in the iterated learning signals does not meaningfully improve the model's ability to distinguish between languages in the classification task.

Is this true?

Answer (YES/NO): NO